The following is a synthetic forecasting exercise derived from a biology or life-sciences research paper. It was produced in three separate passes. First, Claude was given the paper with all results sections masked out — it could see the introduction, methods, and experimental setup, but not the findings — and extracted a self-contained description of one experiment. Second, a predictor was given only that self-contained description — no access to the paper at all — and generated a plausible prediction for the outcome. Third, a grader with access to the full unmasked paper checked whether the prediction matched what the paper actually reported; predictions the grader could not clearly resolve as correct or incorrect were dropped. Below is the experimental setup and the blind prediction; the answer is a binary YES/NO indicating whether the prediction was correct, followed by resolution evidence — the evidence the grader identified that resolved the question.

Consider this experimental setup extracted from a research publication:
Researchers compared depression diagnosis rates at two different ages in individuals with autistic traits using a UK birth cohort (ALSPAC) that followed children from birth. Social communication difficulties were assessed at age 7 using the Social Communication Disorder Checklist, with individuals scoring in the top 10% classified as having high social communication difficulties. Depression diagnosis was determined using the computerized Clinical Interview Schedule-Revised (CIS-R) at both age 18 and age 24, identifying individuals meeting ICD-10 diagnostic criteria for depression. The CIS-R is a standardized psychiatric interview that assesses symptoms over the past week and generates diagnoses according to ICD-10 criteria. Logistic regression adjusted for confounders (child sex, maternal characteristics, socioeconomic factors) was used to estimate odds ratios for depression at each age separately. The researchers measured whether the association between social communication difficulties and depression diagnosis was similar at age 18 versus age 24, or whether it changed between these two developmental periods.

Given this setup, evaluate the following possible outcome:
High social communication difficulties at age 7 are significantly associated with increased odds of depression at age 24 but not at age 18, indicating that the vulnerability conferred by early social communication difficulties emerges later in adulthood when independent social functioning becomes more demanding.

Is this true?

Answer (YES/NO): NO